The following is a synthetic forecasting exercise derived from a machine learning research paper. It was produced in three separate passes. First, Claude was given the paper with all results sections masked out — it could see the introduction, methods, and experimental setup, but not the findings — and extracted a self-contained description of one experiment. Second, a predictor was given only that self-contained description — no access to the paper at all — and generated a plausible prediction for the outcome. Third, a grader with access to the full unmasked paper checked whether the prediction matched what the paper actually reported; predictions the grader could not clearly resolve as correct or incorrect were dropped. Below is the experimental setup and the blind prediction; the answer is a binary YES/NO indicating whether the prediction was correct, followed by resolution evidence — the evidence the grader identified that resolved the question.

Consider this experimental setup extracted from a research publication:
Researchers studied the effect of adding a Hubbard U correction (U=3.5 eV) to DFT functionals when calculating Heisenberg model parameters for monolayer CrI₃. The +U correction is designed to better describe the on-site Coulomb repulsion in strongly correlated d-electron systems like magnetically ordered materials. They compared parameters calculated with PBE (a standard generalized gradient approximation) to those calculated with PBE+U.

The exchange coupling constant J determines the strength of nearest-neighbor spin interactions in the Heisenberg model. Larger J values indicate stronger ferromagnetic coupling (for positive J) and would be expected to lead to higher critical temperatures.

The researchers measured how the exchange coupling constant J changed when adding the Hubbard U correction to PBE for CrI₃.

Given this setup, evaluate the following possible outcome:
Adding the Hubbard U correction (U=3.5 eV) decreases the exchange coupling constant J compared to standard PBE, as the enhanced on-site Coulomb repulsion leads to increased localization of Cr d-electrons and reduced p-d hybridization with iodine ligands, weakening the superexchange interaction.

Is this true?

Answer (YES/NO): NO